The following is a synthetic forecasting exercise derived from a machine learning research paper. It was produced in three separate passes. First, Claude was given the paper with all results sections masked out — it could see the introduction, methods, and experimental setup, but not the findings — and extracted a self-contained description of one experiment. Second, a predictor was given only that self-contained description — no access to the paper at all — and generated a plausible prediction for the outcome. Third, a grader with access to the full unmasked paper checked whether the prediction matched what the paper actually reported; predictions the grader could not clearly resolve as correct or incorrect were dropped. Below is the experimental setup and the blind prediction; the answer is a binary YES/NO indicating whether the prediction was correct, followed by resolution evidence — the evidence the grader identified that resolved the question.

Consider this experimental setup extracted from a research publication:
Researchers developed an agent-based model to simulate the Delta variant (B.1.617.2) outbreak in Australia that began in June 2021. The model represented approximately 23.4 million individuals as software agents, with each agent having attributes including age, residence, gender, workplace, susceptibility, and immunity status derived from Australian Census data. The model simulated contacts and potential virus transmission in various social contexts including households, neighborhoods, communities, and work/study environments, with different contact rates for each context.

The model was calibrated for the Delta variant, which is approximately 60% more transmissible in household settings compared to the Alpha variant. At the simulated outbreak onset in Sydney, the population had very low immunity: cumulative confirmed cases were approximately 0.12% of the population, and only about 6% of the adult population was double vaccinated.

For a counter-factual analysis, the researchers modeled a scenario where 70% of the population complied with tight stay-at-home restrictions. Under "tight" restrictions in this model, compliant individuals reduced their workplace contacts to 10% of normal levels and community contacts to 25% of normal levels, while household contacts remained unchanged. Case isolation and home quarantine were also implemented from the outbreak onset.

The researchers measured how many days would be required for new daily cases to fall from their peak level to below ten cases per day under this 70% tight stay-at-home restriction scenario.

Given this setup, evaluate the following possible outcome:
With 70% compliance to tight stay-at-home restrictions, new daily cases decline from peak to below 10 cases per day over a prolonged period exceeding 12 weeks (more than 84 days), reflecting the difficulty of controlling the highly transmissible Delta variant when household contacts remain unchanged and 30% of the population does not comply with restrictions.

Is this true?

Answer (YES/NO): NO